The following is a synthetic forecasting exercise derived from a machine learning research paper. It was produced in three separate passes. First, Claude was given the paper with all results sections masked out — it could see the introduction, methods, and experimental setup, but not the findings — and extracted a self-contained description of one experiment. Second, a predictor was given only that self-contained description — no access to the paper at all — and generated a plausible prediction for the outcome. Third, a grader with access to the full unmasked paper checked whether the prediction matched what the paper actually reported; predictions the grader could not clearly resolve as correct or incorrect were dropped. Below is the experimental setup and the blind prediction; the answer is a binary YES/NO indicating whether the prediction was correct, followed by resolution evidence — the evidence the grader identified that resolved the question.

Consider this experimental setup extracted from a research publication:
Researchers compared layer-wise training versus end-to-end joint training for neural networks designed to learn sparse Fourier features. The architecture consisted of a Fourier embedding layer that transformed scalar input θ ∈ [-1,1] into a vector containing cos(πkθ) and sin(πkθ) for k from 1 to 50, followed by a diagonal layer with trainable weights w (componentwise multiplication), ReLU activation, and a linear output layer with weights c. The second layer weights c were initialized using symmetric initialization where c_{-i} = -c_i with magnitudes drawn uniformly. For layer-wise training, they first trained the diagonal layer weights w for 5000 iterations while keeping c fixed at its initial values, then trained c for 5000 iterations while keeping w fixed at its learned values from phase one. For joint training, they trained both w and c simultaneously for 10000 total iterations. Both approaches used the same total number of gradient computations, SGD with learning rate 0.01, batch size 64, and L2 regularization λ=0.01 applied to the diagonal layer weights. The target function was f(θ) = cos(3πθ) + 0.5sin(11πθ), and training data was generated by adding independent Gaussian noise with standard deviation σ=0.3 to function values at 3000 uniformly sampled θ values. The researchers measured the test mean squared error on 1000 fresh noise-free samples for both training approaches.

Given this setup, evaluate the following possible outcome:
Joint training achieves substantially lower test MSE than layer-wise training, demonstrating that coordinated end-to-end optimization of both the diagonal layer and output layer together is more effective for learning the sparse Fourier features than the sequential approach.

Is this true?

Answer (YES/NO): YES